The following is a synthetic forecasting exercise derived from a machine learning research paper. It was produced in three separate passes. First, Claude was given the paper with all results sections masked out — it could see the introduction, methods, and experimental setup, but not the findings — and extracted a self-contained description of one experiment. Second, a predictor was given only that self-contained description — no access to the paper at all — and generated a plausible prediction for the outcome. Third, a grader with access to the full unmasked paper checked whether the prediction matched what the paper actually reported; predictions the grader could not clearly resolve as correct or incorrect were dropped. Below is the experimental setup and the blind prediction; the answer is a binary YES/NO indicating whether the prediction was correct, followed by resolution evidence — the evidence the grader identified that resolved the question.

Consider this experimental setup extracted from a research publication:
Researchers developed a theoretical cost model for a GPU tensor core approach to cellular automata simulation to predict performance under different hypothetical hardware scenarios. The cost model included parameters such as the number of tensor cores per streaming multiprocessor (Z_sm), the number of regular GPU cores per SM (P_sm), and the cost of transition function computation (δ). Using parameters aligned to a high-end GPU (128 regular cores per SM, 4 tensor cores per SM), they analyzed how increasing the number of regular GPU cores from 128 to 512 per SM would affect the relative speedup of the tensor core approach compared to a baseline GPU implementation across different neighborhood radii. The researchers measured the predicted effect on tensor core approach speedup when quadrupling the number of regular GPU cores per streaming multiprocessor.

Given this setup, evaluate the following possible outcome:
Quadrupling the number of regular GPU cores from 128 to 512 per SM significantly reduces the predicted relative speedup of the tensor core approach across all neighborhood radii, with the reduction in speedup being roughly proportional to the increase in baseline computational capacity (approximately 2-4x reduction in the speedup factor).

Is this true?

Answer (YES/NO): NO